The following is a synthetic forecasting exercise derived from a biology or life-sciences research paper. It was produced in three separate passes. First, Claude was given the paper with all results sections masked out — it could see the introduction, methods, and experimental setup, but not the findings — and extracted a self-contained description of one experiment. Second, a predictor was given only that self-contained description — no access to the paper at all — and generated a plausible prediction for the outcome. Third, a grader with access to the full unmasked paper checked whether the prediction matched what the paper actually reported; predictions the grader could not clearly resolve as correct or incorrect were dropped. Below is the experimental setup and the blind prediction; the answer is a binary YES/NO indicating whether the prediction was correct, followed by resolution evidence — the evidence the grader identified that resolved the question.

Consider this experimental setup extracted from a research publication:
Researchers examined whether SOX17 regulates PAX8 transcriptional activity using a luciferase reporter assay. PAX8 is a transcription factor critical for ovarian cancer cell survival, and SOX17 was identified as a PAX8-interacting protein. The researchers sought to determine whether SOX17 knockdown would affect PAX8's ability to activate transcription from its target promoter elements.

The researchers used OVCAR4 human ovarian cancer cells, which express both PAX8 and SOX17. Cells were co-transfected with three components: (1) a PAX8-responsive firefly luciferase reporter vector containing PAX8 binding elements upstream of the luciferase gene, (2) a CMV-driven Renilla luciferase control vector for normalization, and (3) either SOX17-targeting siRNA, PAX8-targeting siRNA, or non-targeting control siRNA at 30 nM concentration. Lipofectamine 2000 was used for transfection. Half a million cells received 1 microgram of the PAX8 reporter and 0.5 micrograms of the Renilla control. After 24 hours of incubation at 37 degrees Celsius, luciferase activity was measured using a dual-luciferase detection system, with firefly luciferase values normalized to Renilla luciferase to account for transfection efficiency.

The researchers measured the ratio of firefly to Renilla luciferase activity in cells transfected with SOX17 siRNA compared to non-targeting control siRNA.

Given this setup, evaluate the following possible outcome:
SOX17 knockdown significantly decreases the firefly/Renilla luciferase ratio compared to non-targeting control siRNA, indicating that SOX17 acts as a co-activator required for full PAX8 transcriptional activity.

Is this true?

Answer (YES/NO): YES